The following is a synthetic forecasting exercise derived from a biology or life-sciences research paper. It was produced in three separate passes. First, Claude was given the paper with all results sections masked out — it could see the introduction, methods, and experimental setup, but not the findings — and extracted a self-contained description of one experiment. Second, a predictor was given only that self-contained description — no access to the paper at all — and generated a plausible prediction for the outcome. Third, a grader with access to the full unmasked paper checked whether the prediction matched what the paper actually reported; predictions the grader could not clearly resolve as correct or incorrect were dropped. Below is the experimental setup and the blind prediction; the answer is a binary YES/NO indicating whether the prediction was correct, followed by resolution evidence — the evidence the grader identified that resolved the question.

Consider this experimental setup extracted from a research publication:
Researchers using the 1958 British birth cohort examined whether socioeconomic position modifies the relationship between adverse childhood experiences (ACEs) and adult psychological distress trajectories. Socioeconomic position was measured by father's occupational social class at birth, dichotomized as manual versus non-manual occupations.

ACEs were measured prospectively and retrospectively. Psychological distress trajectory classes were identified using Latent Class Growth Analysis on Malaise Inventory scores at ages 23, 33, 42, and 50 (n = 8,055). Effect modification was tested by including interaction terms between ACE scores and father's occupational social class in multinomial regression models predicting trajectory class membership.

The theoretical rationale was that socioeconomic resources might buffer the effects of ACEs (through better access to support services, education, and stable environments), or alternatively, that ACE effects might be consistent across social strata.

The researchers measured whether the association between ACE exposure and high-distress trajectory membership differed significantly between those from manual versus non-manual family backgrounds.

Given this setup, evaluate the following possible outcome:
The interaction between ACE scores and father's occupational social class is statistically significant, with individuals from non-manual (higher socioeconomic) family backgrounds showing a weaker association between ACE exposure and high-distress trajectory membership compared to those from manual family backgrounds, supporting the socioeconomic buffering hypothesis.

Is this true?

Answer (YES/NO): NO